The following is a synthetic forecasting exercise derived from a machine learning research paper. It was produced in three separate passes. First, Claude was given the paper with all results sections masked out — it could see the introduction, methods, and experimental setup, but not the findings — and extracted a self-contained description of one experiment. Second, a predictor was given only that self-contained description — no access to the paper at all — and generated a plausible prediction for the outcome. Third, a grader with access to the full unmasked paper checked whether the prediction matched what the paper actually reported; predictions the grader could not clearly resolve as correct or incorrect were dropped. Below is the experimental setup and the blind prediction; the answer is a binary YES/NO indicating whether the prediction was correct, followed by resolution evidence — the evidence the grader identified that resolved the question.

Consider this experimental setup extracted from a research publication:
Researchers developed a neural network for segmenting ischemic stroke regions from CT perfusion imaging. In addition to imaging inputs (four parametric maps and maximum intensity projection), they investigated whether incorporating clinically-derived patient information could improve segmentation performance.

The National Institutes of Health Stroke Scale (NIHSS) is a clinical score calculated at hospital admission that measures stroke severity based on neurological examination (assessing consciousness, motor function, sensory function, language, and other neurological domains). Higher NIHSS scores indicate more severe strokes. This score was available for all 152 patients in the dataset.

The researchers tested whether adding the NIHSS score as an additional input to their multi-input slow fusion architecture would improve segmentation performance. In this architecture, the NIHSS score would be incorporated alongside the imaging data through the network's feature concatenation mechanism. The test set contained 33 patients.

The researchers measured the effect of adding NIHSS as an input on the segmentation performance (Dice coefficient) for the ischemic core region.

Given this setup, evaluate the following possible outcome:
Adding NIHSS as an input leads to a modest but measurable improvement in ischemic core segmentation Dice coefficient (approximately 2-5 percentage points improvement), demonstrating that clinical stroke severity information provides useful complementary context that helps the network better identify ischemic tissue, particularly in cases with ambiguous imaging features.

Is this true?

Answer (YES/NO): YES